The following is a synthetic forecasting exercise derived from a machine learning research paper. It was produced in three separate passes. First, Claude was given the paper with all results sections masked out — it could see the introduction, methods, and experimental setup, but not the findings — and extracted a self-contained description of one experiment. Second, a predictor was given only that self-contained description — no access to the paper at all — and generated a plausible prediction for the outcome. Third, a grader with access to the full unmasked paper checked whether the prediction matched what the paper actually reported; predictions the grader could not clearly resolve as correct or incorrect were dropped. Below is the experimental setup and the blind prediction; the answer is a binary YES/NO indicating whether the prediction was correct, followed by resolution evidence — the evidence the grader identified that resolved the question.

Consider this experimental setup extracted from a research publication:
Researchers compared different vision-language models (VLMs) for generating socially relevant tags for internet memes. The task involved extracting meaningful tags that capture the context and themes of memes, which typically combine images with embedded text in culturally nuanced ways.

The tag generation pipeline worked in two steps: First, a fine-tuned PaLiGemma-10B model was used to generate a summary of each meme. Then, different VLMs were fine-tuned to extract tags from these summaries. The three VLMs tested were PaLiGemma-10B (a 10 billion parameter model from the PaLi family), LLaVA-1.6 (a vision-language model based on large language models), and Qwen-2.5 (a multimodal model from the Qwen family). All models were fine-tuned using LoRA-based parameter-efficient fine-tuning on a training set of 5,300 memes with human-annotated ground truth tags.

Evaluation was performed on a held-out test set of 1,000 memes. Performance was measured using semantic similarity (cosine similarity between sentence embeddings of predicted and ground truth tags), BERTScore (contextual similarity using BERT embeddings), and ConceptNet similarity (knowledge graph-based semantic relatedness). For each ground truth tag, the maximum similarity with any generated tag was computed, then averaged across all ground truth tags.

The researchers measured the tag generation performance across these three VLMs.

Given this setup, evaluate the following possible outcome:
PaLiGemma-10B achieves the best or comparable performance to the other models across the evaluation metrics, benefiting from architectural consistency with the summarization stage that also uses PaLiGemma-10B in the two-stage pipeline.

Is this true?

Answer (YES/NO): YES